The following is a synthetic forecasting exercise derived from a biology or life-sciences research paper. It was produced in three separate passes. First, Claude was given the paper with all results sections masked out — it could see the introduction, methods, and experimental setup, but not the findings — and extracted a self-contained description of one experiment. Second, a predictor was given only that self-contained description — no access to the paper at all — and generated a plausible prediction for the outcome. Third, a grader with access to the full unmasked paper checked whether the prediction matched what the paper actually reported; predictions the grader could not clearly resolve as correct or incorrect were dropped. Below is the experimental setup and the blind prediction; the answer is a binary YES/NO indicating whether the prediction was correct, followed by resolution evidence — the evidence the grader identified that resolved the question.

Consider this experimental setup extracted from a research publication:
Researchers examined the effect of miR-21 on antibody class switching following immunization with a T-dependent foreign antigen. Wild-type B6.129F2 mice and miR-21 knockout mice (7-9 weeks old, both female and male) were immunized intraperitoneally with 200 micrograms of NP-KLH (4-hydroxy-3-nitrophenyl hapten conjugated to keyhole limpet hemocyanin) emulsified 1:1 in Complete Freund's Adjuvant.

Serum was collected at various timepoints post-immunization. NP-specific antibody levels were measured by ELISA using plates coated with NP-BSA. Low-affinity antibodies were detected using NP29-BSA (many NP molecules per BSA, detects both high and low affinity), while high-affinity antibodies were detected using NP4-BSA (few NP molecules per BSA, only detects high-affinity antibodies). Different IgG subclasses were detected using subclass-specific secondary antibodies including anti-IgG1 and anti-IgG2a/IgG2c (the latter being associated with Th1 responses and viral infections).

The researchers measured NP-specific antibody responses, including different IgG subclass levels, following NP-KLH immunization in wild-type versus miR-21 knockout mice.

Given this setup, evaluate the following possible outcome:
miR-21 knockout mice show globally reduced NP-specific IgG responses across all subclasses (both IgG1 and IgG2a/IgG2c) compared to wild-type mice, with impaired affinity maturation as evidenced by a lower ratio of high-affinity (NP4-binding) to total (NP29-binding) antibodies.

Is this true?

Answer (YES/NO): NO